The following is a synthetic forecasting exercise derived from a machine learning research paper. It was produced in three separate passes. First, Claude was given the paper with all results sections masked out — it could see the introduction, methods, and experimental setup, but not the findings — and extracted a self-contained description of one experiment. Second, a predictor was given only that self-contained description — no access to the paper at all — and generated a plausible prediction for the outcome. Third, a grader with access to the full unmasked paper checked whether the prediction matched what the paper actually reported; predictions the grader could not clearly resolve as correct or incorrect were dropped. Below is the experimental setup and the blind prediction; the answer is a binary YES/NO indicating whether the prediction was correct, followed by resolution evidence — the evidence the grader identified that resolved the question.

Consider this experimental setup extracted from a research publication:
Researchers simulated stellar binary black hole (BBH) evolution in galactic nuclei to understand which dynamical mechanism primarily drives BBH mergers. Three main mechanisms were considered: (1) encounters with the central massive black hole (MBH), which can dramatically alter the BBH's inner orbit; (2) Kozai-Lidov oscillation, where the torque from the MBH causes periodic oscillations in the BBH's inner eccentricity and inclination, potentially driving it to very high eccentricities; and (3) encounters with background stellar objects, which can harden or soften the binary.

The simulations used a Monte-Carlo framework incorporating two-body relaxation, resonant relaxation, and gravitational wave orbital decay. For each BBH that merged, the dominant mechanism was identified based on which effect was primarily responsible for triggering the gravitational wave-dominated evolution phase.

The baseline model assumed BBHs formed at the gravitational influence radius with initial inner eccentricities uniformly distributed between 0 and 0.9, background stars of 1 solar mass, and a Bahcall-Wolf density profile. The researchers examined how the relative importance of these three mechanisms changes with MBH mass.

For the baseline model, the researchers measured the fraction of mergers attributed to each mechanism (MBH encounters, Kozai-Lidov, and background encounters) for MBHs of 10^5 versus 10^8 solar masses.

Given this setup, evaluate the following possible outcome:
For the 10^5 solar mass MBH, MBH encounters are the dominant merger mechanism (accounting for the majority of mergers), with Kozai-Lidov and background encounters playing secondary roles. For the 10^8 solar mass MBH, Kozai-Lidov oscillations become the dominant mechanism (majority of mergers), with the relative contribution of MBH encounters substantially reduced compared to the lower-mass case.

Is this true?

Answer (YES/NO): NO